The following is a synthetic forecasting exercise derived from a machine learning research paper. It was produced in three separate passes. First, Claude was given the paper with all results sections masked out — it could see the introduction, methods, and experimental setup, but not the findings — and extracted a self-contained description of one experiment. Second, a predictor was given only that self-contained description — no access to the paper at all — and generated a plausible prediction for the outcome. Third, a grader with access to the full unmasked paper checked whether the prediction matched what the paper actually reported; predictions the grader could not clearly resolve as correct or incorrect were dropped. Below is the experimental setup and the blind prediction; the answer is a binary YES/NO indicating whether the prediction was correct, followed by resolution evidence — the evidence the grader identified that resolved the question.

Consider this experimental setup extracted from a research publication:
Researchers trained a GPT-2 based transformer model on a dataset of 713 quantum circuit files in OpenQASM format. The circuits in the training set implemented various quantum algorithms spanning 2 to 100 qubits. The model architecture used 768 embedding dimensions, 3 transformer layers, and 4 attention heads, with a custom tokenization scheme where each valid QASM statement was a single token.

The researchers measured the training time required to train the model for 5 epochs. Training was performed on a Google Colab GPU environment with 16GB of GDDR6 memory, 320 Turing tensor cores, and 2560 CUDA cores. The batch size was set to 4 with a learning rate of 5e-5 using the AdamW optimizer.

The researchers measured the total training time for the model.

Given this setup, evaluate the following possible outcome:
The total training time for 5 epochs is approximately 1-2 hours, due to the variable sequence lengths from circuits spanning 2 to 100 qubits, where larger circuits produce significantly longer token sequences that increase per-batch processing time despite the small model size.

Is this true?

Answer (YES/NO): NO